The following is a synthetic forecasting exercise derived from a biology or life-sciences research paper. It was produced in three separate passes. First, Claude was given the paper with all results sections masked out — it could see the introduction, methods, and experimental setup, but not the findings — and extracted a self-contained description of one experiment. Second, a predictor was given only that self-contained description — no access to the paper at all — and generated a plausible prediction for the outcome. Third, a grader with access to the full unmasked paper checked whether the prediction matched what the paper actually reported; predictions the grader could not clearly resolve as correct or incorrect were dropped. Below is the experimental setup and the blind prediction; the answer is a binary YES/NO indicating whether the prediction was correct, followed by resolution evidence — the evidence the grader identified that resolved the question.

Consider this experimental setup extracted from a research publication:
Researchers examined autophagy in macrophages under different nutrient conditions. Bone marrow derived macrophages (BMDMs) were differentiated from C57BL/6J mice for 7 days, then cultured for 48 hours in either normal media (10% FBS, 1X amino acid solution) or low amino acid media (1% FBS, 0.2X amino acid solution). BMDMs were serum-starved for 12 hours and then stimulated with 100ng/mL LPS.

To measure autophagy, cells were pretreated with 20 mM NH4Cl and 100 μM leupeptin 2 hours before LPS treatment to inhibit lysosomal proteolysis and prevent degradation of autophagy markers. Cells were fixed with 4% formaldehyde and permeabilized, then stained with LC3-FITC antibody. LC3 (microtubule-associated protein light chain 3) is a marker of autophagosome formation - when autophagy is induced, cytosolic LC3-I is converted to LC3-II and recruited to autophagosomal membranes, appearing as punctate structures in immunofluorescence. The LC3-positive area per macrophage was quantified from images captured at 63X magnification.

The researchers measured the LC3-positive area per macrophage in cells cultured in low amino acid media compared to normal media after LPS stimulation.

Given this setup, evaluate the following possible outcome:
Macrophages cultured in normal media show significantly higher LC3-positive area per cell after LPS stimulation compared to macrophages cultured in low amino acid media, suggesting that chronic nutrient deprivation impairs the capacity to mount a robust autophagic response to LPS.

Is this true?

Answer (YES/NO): NO